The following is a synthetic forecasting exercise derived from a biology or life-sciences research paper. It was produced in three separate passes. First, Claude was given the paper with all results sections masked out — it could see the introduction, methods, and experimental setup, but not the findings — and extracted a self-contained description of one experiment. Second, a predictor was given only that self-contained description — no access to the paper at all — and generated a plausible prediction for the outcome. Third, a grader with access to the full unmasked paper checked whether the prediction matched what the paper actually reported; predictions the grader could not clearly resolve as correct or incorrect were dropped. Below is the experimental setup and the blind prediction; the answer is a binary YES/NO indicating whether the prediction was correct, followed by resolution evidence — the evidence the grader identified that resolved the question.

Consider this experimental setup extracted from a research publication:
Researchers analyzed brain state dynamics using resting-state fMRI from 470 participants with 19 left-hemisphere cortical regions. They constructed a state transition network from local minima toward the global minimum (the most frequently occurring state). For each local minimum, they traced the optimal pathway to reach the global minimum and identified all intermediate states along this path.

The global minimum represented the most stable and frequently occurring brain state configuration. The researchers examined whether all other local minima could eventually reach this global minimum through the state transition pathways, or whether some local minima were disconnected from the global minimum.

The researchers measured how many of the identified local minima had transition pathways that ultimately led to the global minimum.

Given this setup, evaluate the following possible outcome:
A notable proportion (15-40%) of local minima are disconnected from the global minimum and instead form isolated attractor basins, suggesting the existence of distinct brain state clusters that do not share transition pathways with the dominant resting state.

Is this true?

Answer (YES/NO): NO